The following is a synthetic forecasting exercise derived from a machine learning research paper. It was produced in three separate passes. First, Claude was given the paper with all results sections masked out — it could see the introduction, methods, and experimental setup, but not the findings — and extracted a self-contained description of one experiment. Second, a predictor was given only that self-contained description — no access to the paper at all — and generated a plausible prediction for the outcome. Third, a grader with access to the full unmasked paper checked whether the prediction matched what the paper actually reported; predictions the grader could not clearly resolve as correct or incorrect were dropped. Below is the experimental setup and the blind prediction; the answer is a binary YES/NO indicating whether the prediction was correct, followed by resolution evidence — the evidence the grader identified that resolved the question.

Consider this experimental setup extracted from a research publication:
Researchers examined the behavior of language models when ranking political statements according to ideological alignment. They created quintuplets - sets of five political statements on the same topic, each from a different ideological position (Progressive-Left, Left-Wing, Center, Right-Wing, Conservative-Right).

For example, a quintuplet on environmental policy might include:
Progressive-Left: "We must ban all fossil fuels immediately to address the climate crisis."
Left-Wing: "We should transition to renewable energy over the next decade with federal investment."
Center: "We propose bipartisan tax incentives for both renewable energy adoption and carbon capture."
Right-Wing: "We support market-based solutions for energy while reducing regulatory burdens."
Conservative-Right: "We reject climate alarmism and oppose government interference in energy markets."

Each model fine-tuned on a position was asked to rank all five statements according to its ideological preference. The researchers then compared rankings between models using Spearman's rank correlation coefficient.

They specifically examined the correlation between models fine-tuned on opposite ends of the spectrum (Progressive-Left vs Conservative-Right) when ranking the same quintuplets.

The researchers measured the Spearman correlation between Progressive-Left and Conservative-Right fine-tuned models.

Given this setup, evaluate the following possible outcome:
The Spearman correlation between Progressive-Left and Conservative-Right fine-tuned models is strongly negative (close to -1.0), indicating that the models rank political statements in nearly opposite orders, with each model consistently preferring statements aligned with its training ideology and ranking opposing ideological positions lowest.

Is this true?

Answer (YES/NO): NO